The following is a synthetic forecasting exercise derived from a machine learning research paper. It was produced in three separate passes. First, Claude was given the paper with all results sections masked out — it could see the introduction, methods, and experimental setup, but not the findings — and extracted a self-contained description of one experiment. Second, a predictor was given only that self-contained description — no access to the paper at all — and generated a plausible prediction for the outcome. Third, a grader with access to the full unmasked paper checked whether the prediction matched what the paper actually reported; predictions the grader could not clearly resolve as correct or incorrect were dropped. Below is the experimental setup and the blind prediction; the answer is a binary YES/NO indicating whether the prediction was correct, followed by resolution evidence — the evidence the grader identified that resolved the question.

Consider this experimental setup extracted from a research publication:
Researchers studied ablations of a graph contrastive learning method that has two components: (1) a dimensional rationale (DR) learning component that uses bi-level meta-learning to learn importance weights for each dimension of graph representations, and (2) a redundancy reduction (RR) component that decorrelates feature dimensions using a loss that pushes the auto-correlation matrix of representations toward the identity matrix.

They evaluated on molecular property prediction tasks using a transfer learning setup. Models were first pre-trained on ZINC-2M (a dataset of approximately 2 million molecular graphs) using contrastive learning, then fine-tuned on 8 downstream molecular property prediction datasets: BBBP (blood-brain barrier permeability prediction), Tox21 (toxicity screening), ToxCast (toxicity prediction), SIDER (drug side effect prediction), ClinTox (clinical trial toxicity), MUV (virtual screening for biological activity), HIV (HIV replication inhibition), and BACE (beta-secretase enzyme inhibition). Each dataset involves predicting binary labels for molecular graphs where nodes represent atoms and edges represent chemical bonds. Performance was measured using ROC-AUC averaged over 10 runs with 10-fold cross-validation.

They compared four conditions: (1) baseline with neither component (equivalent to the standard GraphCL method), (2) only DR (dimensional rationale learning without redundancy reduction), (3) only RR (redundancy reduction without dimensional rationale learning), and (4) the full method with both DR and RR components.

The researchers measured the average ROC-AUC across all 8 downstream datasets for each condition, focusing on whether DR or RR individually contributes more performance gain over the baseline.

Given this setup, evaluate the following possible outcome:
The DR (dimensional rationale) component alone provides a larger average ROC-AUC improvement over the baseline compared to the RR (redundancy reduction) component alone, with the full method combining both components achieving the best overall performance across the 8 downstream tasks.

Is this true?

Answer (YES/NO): NO